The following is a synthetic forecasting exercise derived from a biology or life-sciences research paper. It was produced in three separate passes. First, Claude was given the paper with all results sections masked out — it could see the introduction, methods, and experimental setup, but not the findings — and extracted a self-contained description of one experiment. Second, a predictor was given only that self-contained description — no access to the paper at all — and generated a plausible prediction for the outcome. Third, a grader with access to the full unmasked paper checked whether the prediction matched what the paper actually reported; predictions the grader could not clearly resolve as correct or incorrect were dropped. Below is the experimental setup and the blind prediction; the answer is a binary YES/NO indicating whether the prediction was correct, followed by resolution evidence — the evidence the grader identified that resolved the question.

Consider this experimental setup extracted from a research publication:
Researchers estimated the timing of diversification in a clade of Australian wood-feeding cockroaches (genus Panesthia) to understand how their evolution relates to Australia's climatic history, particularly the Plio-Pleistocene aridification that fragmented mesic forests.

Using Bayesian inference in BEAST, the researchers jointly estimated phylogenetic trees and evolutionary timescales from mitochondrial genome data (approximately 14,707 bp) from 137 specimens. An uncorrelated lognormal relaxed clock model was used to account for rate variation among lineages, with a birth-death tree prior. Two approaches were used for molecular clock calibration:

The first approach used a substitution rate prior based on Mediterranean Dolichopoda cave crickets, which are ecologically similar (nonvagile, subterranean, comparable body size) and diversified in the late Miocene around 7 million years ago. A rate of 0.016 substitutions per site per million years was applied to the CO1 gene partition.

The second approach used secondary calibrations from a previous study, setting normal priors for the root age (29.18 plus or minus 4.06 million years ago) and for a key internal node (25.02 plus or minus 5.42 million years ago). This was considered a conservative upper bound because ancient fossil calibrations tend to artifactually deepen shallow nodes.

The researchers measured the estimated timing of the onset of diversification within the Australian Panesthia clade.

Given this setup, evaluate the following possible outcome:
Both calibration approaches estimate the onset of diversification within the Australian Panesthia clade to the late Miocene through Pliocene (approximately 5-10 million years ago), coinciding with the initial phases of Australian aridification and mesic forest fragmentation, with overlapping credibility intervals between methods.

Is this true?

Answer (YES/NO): NO